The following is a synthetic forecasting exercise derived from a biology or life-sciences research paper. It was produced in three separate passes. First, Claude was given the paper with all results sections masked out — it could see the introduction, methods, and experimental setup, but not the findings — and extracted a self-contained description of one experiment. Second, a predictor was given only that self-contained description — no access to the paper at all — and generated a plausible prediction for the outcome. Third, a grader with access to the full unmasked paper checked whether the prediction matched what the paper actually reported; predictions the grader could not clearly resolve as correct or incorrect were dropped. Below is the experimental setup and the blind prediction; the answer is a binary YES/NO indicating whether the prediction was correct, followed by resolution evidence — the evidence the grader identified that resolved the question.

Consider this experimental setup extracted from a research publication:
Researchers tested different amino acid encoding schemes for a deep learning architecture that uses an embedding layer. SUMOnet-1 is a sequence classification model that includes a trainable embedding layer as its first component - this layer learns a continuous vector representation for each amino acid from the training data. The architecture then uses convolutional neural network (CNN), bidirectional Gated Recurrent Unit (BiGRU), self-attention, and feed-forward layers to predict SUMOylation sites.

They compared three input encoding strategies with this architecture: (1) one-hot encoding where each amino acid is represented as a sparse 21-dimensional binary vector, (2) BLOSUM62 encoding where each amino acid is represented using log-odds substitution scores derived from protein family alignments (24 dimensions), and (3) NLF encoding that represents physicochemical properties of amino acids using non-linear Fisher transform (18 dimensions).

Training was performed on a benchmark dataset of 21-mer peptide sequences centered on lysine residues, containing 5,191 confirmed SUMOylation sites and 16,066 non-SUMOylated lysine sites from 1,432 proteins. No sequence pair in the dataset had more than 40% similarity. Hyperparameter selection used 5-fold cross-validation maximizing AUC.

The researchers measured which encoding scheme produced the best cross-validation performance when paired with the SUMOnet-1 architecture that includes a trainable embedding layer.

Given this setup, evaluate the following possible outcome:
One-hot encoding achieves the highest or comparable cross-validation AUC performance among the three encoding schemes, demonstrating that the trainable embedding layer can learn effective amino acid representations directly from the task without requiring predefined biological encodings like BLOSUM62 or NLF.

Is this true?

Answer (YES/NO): YES